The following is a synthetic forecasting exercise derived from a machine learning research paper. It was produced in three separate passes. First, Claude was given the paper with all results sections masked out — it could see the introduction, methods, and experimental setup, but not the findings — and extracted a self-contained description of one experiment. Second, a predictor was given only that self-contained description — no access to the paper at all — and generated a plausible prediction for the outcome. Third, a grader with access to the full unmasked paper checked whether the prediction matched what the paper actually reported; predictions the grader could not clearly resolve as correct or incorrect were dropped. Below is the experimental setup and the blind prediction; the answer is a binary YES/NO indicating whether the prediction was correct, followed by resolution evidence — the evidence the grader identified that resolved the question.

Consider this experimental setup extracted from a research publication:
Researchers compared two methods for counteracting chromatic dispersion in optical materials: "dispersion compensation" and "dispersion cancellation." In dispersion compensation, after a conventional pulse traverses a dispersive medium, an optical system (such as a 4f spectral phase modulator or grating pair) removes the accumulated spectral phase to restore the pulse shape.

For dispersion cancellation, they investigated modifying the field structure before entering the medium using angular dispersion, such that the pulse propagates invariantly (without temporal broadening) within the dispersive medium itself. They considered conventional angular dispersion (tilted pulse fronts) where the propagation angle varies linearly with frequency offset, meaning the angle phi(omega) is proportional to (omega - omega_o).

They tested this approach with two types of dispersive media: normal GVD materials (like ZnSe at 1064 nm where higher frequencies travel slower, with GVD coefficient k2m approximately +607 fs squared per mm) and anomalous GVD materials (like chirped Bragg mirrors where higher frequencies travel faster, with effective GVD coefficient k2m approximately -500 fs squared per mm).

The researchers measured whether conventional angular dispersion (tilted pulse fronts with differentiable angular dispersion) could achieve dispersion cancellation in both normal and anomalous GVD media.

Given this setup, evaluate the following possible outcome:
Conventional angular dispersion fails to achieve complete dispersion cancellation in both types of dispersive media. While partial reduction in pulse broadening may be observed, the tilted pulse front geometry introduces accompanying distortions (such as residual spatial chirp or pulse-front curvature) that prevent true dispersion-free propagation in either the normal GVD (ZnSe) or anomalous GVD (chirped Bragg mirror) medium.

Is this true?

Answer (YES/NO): NO